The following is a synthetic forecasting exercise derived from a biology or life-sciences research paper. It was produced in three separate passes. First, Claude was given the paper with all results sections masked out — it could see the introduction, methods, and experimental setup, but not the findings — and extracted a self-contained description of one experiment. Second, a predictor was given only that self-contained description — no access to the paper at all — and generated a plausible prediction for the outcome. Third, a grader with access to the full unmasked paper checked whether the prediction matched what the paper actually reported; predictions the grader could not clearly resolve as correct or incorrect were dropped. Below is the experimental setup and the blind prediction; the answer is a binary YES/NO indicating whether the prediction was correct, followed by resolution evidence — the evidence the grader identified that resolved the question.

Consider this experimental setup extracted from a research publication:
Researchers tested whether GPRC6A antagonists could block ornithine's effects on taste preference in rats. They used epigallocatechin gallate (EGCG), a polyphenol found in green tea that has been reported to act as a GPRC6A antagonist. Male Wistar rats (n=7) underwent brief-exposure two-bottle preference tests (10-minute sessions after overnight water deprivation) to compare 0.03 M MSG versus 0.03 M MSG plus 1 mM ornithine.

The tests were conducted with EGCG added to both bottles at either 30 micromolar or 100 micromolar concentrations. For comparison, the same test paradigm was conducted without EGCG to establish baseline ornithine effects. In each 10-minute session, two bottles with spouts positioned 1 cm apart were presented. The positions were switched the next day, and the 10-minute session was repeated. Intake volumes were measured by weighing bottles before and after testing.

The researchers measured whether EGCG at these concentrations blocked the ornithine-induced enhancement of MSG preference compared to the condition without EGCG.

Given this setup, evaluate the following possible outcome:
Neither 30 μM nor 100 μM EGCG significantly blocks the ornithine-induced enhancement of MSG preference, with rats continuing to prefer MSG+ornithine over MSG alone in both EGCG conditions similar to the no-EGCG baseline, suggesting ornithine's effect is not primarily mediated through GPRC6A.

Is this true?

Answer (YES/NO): NO